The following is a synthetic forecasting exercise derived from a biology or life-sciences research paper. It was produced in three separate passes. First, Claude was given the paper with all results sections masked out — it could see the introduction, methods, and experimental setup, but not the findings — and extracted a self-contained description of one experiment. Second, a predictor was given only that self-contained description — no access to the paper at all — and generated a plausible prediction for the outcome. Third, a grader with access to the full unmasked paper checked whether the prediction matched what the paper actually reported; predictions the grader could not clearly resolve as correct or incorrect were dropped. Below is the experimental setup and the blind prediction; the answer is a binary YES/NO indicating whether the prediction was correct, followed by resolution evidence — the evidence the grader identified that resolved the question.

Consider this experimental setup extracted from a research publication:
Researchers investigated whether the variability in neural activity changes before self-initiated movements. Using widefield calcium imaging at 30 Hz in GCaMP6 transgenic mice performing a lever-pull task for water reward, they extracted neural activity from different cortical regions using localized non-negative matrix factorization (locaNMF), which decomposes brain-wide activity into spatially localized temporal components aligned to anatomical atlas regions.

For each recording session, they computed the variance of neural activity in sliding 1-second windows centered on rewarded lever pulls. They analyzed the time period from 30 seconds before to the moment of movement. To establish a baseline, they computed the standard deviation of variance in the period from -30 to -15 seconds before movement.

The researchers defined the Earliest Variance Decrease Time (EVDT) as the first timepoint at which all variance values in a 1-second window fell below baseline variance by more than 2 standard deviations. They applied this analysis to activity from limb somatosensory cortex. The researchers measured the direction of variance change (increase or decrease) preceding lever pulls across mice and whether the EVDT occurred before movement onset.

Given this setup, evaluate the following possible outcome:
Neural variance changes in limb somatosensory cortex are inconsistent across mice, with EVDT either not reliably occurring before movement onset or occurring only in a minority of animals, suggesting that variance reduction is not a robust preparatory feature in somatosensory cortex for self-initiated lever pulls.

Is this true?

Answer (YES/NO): NO